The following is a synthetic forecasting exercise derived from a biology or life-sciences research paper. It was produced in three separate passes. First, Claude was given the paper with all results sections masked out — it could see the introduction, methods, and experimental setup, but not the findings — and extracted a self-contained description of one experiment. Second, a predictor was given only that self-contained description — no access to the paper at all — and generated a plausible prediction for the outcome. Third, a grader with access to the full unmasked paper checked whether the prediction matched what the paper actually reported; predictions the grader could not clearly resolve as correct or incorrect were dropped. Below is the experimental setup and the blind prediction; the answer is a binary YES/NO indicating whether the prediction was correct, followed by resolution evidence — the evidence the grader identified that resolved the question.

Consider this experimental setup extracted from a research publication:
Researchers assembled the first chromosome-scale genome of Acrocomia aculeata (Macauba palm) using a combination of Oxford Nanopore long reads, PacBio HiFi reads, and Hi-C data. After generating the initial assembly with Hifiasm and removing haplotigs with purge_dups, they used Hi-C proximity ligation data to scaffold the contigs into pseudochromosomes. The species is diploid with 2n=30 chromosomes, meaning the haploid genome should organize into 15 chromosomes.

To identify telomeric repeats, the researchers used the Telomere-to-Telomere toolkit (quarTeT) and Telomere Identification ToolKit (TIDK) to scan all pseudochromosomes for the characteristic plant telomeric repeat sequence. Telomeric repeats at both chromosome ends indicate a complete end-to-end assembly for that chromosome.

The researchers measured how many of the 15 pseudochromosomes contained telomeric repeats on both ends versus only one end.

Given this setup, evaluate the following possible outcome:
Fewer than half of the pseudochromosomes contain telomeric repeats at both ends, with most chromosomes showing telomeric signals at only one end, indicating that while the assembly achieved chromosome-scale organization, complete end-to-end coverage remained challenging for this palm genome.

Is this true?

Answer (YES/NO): NO